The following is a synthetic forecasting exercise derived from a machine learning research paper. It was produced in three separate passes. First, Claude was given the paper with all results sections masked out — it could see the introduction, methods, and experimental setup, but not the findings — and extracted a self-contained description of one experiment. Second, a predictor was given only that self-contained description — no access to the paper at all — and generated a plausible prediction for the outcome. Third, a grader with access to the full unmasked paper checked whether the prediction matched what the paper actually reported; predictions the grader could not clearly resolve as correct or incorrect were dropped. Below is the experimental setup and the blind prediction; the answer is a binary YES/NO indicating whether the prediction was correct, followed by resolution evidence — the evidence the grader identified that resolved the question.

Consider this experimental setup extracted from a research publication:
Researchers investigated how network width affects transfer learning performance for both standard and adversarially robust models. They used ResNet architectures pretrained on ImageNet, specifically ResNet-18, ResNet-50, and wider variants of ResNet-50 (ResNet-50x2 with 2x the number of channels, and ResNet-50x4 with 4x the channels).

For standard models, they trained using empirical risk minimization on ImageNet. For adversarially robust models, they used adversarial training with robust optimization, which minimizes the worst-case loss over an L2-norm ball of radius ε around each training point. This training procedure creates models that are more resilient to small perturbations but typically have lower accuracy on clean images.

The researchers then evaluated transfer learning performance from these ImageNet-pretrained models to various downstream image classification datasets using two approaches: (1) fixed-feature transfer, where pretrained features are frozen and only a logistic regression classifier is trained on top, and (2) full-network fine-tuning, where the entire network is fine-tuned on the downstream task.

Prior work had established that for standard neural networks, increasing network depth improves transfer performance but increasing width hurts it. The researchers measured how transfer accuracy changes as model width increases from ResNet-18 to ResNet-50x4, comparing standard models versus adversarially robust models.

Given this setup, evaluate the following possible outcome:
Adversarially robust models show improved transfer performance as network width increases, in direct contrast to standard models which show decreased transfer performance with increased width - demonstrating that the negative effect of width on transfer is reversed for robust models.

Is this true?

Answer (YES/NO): YES